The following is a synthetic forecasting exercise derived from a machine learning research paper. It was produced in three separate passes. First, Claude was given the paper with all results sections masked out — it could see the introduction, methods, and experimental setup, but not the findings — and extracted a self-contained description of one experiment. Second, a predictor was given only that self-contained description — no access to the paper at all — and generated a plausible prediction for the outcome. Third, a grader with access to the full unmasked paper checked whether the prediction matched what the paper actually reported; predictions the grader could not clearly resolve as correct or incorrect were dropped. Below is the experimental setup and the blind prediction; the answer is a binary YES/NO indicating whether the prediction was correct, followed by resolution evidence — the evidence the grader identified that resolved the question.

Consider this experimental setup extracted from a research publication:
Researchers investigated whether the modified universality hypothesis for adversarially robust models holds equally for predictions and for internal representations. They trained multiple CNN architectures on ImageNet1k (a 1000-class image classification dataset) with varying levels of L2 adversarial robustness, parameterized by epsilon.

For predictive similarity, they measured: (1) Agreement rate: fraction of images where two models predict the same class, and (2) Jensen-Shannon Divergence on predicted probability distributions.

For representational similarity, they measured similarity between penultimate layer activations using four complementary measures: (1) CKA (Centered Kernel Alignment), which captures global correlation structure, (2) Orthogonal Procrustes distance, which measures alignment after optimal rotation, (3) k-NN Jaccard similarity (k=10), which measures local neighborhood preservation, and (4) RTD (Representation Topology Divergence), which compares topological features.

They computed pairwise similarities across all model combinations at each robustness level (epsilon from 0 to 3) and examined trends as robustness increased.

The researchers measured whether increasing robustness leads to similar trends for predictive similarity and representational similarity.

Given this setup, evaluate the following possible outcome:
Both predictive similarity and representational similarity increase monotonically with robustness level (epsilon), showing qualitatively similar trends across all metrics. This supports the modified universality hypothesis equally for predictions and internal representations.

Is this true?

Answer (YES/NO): NO